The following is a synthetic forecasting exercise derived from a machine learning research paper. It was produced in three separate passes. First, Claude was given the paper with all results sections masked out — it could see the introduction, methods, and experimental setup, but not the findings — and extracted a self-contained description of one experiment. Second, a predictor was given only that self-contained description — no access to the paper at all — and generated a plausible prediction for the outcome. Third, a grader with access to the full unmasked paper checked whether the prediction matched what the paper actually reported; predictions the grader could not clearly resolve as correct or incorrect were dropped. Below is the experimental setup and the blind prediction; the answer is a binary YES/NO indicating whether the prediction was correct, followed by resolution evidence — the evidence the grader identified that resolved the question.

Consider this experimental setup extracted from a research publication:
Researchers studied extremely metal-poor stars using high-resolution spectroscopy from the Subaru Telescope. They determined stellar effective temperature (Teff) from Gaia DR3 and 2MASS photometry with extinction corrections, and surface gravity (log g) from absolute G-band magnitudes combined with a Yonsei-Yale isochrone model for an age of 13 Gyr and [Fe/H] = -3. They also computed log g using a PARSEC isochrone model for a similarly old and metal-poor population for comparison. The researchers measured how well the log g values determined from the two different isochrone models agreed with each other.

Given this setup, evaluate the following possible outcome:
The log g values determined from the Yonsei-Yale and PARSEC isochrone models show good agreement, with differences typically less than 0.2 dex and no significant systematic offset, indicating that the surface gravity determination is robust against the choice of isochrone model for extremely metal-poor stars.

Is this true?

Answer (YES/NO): YES